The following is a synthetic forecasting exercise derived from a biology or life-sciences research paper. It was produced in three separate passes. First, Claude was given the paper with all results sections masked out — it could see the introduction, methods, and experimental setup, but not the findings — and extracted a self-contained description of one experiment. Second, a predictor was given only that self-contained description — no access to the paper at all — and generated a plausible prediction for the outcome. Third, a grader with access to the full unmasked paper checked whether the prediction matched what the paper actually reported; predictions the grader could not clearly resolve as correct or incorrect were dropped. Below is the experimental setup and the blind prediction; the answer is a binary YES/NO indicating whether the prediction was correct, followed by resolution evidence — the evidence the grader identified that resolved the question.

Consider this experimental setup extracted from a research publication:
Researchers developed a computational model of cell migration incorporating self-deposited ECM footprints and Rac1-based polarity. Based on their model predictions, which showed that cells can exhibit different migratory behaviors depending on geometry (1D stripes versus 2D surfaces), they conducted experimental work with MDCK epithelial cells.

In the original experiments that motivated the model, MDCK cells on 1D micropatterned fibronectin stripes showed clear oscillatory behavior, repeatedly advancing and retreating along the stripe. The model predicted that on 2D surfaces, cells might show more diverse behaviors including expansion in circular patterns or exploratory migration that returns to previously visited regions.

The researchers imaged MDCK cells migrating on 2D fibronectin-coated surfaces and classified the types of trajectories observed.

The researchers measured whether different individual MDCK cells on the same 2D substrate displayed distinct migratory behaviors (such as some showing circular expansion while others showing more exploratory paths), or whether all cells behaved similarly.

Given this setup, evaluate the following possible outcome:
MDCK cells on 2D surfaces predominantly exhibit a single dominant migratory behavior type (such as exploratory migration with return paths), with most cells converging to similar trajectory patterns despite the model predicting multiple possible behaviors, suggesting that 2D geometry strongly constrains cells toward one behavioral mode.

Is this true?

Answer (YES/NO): NO